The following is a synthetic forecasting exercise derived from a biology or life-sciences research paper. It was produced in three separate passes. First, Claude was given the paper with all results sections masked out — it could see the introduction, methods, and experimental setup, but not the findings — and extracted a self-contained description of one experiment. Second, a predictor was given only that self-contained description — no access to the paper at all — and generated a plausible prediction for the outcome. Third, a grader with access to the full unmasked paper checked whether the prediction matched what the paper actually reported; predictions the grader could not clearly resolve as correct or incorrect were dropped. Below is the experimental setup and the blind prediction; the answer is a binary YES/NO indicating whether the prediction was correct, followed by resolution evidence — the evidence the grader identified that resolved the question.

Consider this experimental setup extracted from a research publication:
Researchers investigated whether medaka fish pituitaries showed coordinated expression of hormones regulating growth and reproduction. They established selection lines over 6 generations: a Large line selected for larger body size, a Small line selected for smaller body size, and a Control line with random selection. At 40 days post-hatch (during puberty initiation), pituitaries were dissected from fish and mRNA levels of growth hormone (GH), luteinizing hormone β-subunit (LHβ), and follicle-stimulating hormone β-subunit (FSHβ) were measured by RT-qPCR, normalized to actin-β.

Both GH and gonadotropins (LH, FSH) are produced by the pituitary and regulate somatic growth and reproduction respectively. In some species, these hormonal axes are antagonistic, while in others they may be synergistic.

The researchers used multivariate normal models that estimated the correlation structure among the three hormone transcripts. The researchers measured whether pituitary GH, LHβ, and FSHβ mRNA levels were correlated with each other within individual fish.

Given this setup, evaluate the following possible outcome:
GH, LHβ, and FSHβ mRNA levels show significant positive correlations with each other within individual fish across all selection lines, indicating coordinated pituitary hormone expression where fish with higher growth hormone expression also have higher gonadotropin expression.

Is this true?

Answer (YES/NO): YES